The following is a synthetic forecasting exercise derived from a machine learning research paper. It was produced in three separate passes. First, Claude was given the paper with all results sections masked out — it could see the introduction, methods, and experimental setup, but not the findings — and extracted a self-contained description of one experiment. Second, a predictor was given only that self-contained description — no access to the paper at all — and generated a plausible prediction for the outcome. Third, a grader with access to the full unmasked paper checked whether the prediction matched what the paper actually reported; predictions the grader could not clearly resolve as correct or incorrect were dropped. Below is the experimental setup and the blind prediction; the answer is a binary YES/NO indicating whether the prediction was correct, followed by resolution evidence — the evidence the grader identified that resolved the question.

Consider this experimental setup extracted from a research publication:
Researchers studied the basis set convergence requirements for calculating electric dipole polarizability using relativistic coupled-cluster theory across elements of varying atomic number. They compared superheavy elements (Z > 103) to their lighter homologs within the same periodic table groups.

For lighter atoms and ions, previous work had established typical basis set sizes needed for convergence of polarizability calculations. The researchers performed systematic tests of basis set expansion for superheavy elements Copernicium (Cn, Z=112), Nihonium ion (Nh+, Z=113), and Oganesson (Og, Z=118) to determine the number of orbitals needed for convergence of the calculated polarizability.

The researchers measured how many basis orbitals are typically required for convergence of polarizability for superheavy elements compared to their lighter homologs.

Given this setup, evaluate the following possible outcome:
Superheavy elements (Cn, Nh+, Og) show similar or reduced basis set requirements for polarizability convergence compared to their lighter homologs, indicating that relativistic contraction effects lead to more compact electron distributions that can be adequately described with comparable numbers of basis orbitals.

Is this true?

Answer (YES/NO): NO